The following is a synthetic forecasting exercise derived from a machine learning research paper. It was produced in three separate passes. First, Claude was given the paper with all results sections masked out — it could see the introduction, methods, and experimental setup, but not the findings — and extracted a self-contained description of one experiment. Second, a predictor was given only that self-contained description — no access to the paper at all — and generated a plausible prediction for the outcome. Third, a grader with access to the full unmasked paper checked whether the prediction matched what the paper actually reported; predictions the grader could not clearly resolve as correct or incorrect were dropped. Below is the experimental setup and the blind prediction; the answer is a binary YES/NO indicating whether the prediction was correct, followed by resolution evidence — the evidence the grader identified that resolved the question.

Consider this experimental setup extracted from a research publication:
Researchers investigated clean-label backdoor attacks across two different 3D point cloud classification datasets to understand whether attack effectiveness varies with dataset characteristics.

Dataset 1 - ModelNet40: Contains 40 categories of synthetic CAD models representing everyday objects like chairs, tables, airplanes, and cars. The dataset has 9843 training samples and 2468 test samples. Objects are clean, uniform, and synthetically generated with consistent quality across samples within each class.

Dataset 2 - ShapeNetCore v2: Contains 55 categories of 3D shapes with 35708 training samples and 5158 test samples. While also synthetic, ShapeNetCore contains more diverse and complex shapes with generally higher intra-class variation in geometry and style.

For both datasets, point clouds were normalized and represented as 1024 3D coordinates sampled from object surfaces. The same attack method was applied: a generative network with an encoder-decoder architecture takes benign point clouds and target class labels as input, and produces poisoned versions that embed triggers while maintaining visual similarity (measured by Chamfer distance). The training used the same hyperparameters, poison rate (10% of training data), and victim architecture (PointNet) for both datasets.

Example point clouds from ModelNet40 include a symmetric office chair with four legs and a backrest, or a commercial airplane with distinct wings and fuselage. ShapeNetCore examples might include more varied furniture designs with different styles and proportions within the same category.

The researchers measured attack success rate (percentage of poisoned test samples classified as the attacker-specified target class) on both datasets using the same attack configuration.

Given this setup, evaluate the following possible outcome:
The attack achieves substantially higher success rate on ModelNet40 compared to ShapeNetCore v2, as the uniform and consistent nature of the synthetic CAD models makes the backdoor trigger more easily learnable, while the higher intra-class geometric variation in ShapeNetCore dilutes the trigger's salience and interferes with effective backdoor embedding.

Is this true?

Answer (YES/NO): NO